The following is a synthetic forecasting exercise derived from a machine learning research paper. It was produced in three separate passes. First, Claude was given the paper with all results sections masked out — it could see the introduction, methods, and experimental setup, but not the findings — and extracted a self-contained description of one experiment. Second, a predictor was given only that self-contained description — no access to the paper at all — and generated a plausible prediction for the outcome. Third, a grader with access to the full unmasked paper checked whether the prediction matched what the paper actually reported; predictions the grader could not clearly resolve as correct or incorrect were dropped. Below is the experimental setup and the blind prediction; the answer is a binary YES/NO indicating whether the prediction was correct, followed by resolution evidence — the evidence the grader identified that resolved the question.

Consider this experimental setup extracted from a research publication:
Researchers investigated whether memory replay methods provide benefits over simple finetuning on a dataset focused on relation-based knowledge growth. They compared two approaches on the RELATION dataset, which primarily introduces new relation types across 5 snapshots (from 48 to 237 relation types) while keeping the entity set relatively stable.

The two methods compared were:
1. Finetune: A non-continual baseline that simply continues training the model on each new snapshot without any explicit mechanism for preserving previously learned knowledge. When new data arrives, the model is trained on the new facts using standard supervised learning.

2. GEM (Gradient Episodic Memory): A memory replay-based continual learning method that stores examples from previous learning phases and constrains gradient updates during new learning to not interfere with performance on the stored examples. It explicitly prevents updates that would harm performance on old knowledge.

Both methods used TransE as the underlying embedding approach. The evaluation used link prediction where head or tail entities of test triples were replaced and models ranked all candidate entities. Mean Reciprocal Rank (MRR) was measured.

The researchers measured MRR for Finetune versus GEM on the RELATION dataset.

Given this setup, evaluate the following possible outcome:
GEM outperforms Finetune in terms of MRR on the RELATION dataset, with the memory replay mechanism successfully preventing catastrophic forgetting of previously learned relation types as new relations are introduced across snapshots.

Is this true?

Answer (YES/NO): NO